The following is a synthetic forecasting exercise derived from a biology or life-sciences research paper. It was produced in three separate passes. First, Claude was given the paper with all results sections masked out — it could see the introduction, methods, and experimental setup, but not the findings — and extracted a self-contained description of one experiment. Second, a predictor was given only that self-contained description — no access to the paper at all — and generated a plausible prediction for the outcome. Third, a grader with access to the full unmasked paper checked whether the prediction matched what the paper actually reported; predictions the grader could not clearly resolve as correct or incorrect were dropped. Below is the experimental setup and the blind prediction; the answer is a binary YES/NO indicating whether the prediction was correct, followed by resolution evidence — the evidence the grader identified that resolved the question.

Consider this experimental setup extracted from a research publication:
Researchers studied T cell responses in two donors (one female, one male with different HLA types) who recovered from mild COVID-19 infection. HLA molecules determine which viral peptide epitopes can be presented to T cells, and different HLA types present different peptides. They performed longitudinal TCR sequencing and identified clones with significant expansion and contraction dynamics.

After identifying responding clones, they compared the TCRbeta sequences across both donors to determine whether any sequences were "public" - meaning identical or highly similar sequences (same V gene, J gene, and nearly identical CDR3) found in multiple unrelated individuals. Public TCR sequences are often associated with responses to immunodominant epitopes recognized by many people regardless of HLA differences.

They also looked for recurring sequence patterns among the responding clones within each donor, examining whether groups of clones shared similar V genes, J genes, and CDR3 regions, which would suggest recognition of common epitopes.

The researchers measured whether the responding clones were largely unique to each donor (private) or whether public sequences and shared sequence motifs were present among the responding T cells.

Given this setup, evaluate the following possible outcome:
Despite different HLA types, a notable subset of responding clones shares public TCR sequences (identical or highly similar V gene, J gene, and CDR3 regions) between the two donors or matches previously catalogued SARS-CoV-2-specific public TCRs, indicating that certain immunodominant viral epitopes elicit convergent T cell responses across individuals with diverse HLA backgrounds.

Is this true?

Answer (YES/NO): NO